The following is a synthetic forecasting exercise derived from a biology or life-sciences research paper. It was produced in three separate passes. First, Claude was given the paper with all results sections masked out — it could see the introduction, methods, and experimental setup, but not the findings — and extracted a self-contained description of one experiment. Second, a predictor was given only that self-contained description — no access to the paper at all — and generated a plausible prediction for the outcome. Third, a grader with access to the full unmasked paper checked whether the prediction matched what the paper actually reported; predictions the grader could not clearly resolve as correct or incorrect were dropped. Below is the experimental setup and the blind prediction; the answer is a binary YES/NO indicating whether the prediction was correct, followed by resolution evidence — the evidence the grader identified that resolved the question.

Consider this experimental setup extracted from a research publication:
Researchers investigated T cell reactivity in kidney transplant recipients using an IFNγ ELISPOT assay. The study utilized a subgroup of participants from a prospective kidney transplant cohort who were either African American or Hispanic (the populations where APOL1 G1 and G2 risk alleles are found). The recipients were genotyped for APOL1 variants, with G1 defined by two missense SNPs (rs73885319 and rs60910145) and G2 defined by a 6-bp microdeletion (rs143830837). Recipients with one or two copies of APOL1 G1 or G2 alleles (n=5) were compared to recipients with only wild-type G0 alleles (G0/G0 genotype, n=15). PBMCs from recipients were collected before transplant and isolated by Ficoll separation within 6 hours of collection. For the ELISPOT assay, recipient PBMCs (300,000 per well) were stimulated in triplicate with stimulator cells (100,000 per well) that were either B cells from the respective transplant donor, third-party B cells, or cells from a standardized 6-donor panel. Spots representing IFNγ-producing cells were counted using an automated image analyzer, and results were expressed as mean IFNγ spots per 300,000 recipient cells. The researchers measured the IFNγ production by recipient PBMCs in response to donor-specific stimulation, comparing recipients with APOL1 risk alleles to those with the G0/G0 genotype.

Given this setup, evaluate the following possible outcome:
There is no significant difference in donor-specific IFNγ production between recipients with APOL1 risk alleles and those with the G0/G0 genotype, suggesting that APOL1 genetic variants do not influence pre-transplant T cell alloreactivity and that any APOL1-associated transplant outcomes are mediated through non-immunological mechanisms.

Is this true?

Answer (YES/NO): NO